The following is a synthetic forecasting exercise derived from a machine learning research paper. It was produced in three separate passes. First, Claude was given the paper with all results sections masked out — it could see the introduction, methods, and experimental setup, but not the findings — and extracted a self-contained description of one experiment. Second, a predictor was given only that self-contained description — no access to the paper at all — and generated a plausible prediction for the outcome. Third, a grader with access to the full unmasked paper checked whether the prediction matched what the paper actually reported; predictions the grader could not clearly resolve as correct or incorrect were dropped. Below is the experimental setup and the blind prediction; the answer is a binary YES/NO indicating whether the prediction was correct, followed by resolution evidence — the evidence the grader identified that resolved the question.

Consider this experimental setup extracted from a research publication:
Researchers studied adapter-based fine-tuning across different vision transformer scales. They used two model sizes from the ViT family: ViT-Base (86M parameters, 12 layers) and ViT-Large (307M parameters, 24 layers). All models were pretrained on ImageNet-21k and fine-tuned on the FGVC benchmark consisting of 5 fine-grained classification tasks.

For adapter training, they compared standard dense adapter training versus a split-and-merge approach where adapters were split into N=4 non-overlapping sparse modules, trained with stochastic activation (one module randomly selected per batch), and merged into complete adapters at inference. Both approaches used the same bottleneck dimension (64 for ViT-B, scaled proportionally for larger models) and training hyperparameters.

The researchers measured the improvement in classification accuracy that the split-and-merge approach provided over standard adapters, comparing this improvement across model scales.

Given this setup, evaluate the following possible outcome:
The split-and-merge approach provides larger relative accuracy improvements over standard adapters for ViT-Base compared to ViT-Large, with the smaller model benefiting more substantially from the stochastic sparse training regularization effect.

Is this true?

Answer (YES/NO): NO